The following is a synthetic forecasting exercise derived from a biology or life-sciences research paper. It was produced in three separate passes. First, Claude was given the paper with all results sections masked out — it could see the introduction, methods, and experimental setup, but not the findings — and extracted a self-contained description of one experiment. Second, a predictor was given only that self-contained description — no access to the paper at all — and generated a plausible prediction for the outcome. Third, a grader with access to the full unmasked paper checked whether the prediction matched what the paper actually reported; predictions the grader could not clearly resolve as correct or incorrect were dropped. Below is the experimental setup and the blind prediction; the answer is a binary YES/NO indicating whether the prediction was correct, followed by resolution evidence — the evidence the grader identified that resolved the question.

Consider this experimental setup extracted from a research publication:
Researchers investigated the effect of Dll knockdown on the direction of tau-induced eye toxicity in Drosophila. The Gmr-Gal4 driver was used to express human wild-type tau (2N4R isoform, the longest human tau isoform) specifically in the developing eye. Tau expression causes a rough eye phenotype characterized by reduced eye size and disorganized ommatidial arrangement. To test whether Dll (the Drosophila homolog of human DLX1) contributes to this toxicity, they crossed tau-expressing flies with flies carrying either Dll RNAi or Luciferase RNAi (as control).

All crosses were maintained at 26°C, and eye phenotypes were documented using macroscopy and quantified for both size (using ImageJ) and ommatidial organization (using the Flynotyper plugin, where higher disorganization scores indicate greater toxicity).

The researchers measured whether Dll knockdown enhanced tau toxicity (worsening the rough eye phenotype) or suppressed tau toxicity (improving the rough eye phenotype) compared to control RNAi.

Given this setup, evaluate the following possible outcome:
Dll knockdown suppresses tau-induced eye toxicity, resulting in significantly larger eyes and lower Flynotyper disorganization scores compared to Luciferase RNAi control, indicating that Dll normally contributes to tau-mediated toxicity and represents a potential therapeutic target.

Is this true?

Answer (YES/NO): YES